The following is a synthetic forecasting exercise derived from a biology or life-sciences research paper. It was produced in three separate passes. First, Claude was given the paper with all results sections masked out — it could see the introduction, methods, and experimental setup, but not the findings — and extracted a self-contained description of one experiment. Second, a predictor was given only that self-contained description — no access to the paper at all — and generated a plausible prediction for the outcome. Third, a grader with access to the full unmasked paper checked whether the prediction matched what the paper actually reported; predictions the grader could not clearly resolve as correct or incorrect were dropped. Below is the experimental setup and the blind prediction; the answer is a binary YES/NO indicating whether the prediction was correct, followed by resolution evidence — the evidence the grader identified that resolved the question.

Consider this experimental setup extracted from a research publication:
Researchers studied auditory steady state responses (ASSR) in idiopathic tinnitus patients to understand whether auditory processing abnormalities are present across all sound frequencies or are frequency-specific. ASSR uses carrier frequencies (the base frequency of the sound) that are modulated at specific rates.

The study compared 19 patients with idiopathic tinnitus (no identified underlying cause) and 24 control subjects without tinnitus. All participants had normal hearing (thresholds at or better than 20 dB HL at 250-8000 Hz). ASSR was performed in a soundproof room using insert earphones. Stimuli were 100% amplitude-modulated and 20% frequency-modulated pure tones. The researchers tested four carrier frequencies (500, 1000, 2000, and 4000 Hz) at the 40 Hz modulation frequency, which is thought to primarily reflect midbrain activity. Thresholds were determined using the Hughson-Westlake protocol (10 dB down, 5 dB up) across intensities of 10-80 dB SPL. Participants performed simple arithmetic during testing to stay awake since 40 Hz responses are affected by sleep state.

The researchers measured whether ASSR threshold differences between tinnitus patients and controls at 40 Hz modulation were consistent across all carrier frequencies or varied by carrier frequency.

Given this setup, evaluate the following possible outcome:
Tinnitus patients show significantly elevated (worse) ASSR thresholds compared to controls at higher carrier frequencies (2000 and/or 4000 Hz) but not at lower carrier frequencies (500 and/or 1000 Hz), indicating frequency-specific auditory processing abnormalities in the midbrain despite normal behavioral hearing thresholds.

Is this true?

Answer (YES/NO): NO